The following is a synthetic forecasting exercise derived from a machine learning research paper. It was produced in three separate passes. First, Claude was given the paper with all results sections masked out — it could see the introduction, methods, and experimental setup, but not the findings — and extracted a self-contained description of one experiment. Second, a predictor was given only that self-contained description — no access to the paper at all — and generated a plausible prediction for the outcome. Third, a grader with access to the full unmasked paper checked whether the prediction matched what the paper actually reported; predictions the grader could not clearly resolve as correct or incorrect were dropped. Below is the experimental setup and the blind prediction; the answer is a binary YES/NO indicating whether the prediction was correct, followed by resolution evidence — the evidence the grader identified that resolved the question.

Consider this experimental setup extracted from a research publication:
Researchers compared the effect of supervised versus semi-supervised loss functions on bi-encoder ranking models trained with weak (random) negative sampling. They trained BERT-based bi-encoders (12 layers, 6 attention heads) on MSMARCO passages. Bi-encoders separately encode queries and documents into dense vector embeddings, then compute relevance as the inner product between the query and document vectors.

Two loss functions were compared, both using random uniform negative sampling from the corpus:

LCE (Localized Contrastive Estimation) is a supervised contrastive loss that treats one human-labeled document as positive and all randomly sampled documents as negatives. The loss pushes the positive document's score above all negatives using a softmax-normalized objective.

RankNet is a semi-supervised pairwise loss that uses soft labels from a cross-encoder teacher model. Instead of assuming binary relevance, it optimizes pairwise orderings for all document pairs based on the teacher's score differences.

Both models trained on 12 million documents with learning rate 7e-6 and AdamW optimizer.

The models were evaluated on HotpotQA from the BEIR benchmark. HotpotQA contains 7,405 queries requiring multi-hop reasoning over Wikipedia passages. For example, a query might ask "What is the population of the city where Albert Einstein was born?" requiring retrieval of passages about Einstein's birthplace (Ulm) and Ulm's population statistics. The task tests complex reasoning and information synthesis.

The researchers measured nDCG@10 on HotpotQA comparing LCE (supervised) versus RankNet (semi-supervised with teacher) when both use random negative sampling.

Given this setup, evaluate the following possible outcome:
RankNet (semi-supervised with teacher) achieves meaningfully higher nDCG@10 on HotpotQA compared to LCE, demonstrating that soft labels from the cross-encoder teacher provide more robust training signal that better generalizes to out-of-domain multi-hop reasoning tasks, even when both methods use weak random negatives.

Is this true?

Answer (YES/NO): NO